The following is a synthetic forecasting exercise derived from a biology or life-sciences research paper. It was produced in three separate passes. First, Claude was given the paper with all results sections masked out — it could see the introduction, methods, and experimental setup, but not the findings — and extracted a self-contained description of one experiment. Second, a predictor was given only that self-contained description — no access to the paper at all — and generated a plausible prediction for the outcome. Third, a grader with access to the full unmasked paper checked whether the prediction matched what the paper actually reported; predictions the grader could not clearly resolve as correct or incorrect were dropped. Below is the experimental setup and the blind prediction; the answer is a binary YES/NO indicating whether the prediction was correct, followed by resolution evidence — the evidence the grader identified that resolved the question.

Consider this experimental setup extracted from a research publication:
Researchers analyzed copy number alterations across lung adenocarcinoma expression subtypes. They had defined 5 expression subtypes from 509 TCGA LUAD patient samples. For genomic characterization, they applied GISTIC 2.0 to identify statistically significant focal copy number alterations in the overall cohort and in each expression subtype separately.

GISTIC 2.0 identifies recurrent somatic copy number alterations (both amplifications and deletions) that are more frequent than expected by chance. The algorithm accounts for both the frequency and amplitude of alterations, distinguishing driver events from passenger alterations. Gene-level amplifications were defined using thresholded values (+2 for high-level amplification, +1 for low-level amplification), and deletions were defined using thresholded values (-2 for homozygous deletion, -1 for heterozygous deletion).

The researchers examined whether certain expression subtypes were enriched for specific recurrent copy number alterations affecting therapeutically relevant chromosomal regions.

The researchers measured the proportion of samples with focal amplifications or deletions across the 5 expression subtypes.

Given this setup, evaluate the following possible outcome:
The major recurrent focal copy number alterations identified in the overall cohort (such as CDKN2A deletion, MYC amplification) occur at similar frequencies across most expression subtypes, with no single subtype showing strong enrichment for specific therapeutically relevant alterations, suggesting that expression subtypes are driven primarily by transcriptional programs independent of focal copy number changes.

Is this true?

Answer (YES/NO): NO